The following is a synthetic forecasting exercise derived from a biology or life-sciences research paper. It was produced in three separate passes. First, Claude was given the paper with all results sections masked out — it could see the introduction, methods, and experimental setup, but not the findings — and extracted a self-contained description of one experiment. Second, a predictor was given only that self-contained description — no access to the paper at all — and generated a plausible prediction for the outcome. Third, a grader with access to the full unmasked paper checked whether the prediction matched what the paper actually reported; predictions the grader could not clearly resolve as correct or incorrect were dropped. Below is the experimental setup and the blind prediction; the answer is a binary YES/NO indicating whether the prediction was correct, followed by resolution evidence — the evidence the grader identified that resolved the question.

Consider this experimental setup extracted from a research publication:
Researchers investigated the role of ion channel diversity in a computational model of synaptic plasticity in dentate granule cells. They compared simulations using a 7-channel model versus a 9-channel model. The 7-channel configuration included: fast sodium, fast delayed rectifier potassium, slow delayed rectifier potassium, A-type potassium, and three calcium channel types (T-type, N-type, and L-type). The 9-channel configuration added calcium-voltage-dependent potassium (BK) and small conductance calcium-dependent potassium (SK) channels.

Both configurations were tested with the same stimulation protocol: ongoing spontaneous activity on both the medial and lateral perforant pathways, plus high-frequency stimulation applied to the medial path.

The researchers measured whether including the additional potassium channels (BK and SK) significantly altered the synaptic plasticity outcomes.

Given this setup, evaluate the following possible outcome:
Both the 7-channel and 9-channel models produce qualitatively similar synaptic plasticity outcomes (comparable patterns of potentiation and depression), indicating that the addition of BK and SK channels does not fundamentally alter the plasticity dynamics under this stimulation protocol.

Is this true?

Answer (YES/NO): YES